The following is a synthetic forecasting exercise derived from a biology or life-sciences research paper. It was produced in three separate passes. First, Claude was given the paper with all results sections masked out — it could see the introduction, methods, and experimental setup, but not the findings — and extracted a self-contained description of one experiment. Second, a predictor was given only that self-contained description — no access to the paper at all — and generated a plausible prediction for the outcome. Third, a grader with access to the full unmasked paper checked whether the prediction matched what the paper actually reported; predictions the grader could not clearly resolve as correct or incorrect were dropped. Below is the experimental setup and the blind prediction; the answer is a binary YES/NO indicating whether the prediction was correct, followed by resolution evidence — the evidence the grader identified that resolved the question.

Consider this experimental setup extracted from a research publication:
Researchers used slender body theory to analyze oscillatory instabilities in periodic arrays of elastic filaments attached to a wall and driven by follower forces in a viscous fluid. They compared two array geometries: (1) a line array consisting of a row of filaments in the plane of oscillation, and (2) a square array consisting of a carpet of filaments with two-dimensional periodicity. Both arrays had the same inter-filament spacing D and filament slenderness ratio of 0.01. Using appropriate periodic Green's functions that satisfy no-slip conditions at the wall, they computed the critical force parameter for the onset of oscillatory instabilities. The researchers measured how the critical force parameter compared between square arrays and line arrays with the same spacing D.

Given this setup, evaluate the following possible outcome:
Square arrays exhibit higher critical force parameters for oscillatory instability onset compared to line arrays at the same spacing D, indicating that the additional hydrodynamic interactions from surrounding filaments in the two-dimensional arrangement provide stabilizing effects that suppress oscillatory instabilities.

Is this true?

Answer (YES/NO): NO